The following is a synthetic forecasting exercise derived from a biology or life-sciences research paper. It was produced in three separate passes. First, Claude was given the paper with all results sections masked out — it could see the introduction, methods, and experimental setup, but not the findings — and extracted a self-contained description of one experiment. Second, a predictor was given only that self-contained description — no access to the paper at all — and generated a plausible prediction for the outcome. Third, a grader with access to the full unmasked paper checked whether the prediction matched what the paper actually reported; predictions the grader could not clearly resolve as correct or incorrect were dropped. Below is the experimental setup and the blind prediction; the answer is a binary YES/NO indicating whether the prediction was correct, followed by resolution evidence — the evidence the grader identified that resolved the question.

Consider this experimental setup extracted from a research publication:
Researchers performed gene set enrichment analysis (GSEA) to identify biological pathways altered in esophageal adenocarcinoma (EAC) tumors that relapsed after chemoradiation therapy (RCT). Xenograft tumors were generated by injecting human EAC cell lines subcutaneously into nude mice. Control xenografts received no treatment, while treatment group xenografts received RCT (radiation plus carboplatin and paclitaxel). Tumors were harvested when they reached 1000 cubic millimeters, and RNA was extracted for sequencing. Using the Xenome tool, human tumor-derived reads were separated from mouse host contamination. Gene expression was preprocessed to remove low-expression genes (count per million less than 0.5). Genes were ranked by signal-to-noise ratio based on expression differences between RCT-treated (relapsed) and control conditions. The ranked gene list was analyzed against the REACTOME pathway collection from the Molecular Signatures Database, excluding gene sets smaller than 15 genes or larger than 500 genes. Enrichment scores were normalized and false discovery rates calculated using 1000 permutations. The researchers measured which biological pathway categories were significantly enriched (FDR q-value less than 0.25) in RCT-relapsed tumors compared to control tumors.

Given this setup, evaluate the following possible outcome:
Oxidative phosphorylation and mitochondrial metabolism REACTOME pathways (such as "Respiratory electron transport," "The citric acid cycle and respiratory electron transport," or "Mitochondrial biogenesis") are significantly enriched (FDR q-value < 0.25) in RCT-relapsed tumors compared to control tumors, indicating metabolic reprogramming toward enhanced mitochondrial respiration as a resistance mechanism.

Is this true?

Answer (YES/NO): NO